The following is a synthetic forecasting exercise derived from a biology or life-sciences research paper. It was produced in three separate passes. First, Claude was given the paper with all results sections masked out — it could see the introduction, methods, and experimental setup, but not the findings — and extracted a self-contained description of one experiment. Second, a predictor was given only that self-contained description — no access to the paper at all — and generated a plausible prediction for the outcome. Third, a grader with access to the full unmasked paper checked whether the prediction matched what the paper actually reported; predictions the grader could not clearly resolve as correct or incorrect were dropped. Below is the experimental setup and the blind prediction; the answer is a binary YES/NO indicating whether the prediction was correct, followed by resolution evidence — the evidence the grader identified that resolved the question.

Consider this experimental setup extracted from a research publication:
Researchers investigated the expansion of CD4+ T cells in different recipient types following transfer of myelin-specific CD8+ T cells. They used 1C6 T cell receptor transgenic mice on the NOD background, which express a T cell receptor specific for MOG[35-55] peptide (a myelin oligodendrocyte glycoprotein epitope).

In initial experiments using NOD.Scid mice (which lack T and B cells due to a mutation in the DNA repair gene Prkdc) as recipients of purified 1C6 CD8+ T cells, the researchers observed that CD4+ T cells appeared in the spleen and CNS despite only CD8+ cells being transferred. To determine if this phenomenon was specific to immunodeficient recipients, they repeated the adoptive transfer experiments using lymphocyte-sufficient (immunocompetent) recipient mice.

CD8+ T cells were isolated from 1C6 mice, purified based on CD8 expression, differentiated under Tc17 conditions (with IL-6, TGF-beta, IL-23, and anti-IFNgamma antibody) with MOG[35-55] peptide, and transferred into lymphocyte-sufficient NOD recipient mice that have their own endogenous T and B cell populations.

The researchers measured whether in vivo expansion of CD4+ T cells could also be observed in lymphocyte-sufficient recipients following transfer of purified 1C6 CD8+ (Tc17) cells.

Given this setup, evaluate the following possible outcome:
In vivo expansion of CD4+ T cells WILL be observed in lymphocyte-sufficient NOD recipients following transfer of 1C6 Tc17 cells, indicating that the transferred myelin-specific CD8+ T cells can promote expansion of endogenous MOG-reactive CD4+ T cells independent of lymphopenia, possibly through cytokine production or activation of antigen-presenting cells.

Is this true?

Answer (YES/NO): NO